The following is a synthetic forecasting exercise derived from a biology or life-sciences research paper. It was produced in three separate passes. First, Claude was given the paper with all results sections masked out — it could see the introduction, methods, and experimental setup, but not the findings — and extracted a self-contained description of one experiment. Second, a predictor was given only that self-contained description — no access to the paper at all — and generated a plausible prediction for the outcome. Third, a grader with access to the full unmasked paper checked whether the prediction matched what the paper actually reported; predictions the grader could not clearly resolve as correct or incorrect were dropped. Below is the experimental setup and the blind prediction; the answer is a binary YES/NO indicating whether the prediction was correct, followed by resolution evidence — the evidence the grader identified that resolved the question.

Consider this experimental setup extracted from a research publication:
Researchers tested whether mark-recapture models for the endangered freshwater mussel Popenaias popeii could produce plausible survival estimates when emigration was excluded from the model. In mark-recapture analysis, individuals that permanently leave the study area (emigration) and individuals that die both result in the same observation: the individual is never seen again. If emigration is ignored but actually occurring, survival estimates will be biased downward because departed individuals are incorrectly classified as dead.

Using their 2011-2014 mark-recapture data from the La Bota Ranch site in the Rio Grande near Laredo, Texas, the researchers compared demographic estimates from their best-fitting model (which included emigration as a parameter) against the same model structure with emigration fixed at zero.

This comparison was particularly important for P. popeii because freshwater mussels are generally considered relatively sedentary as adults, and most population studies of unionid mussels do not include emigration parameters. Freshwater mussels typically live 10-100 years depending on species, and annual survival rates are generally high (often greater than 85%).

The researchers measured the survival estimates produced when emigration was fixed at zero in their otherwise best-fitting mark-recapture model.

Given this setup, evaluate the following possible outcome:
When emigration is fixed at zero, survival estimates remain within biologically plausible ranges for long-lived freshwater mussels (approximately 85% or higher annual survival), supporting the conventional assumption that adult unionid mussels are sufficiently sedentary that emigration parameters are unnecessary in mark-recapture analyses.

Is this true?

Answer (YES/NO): NO